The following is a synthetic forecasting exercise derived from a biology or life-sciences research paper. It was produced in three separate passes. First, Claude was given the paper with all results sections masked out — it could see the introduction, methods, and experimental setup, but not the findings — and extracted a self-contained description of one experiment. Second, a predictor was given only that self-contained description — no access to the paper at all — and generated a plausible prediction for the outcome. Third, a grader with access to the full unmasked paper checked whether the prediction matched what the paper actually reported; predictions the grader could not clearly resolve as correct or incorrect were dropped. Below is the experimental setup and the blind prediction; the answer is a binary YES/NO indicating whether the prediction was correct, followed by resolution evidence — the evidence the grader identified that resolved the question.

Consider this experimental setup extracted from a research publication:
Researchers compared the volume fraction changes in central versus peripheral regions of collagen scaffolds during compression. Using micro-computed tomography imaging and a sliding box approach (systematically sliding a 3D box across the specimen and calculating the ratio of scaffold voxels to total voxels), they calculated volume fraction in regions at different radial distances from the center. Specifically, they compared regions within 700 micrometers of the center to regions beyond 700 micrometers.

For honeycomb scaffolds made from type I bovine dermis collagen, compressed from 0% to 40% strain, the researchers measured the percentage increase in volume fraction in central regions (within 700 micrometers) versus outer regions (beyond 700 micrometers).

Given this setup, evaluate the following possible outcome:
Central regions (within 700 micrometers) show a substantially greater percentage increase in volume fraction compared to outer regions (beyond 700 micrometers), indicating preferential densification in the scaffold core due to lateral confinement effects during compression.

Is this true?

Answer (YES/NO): NO